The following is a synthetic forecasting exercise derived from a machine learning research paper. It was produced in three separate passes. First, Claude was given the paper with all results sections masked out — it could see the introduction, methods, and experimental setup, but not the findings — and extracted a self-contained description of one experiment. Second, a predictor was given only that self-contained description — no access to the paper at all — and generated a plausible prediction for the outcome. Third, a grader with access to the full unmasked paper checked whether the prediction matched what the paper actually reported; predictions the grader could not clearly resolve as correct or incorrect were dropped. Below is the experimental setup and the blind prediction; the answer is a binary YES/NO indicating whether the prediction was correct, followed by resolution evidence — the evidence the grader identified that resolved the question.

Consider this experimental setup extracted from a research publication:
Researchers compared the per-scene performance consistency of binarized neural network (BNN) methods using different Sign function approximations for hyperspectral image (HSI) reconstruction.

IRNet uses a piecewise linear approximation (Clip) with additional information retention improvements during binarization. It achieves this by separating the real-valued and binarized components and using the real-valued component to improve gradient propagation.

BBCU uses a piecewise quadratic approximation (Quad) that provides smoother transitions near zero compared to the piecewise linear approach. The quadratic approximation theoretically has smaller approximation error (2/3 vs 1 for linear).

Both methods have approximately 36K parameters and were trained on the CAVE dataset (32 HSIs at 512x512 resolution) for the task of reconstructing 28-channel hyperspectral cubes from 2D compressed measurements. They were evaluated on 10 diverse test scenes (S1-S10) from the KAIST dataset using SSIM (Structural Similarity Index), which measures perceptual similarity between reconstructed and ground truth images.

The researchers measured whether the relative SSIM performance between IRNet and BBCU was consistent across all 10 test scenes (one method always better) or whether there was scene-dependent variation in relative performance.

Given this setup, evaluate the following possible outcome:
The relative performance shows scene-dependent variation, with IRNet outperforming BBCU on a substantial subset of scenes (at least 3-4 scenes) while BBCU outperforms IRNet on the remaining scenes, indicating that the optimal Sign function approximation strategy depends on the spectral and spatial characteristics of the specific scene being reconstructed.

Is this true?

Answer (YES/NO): NO